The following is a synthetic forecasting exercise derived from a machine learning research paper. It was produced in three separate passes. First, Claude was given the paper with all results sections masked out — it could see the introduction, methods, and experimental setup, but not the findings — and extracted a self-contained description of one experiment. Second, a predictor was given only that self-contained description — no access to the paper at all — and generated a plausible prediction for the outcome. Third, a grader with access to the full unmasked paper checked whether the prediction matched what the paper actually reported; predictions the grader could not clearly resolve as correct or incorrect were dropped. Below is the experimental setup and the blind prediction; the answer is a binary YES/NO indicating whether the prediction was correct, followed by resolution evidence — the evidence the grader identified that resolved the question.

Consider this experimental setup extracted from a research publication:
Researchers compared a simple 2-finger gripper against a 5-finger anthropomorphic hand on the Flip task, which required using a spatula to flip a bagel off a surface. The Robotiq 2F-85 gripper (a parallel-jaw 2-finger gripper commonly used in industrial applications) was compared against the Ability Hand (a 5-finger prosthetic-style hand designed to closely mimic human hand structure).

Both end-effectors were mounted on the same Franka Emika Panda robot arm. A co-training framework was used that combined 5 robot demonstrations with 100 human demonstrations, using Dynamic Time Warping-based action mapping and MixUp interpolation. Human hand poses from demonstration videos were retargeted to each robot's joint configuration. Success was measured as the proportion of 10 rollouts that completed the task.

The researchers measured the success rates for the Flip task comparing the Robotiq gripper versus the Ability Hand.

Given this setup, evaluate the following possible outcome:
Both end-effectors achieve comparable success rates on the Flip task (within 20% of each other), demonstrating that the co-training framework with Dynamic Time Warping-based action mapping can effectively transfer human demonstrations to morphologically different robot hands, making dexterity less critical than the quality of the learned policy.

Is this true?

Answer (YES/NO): YES